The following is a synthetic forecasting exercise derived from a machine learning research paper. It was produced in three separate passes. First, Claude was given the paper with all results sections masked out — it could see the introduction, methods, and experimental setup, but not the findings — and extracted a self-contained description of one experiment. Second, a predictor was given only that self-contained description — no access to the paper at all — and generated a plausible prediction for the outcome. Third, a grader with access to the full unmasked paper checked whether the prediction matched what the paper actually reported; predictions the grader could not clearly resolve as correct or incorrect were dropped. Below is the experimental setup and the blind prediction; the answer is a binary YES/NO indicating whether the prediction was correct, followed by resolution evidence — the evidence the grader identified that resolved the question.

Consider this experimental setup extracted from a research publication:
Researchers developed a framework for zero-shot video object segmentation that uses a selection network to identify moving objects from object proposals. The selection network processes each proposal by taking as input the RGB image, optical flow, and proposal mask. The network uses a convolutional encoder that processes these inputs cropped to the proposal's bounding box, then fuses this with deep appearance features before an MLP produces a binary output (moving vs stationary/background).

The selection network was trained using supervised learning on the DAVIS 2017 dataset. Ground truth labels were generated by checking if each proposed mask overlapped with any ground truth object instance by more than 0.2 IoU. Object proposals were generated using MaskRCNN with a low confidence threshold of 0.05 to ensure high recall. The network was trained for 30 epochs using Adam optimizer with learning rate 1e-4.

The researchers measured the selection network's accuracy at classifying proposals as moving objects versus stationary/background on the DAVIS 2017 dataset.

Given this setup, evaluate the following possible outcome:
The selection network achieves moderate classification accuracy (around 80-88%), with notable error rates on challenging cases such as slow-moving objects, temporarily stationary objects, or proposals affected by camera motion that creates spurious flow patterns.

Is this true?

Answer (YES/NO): NO